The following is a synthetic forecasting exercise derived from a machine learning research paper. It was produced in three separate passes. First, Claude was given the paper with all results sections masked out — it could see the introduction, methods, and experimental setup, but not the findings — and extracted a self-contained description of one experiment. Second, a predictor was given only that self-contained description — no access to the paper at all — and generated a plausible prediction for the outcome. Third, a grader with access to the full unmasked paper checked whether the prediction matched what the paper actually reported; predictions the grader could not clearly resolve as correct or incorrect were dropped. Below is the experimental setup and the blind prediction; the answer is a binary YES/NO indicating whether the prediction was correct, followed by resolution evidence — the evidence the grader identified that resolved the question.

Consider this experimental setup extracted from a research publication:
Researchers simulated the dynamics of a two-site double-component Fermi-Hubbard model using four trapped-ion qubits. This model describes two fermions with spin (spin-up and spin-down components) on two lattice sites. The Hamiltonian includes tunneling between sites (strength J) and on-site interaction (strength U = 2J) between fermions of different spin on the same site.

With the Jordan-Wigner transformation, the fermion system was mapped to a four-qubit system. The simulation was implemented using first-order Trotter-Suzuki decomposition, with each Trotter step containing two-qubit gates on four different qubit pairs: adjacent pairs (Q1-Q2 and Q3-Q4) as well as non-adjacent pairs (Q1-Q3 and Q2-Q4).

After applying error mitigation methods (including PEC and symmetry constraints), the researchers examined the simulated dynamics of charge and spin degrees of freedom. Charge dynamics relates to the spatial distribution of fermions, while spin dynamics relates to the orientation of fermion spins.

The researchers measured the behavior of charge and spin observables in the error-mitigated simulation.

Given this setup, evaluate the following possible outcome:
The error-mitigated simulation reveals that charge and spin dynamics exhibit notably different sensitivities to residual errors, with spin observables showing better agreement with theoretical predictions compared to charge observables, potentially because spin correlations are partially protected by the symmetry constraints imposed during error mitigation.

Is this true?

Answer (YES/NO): NO